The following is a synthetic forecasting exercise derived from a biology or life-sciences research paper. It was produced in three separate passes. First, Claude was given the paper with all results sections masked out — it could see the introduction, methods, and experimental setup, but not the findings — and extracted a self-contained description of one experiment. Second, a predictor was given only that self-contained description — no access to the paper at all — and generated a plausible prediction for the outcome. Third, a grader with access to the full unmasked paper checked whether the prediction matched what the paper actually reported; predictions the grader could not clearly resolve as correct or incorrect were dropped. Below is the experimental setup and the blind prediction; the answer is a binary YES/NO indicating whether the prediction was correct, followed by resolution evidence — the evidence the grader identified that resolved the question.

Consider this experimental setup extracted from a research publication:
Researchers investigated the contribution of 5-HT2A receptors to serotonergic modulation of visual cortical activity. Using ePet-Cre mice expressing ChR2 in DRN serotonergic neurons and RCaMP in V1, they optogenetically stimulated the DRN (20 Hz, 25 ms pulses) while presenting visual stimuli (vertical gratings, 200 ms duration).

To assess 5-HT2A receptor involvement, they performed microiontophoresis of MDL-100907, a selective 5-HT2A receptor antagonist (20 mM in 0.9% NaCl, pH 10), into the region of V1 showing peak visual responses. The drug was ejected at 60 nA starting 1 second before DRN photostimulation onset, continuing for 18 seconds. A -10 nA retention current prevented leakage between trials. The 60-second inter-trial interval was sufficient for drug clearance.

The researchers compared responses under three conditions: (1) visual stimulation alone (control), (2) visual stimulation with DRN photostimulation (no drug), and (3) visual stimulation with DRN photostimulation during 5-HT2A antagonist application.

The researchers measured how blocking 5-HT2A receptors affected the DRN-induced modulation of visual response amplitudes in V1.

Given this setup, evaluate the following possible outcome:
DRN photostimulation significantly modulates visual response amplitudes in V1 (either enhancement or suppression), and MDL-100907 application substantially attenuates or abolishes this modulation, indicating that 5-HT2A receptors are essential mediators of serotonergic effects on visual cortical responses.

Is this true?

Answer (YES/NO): YES